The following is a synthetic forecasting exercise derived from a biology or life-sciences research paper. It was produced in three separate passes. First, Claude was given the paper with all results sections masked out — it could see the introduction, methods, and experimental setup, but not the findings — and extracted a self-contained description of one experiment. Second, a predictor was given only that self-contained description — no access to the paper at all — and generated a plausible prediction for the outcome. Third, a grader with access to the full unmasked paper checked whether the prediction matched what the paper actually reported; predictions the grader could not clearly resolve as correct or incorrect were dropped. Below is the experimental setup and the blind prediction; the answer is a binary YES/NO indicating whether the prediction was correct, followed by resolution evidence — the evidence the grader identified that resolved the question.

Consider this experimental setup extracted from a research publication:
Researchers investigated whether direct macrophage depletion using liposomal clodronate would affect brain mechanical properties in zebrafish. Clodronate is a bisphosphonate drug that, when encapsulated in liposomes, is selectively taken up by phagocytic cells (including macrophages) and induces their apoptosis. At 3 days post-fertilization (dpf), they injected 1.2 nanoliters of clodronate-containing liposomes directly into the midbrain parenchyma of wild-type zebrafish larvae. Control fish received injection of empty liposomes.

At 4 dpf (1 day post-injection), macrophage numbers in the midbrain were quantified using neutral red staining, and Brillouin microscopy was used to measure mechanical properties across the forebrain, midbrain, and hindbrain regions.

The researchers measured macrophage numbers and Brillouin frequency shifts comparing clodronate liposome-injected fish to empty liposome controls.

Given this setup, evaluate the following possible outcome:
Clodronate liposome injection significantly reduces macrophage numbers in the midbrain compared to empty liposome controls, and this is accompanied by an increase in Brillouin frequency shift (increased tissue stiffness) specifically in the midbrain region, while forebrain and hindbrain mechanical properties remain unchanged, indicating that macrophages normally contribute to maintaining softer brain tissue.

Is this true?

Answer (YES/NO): NO